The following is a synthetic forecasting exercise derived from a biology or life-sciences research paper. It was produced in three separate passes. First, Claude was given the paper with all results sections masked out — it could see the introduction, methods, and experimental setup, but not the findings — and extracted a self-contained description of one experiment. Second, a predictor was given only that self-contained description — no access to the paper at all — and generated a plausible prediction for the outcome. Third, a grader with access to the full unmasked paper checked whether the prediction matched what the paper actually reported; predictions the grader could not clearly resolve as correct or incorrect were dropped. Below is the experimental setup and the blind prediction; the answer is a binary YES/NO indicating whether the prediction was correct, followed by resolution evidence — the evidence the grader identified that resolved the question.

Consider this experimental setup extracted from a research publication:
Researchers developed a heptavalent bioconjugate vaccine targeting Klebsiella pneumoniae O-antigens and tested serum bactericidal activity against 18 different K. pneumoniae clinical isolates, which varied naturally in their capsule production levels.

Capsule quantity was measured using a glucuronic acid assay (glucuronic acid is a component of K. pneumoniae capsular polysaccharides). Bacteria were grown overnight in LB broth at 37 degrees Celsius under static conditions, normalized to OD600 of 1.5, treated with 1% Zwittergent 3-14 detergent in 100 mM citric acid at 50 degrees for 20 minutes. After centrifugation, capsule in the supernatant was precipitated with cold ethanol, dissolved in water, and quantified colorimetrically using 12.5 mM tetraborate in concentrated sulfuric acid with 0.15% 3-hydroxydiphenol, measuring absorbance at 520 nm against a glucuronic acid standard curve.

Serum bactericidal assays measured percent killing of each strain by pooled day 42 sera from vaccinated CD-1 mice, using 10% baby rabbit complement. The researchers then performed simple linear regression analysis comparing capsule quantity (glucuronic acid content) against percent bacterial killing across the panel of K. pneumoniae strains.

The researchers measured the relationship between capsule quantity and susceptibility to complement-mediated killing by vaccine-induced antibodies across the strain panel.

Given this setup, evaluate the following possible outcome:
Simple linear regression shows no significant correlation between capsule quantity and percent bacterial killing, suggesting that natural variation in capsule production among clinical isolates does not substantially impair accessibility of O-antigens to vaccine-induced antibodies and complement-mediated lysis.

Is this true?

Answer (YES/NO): NO